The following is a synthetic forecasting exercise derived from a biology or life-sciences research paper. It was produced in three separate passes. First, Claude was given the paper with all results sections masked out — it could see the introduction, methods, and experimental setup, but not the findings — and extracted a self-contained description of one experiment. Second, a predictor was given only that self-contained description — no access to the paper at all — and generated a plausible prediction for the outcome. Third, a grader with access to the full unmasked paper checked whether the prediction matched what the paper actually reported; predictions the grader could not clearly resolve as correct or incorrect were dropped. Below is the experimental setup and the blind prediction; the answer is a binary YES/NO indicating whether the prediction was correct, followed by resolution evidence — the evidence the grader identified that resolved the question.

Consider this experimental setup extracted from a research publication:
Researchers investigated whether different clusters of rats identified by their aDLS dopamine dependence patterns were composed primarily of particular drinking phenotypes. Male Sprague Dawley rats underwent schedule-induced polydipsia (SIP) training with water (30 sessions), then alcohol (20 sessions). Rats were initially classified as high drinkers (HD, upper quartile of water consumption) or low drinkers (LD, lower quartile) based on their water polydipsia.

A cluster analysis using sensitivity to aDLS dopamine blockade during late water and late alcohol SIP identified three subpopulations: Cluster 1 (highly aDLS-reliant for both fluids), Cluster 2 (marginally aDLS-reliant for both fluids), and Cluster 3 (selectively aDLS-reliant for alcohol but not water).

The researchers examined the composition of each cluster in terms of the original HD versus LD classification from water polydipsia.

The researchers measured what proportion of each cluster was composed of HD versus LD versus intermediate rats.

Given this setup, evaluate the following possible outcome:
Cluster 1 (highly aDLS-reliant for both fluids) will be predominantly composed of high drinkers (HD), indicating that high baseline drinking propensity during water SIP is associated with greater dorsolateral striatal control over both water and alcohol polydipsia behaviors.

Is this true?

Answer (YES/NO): YES